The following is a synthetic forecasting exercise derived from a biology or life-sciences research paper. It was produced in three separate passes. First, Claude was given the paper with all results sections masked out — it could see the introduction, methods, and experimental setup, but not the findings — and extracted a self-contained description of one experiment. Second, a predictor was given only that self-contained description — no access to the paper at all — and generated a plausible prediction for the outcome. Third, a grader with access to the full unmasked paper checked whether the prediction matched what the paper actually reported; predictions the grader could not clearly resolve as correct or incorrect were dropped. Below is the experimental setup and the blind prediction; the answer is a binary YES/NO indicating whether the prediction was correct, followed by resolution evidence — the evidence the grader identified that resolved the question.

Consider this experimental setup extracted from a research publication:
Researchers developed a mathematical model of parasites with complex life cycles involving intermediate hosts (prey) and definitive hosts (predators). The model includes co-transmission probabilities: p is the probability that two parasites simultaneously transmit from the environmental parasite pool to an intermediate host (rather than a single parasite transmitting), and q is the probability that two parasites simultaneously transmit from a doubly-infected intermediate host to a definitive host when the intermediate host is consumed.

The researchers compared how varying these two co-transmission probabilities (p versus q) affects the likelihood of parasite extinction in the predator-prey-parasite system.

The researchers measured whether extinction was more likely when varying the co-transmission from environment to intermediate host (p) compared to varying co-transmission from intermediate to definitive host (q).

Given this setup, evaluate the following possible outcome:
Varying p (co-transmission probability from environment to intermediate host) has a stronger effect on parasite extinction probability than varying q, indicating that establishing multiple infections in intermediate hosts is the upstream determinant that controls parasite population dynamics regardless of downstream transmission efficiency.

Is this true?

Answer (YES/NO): YES